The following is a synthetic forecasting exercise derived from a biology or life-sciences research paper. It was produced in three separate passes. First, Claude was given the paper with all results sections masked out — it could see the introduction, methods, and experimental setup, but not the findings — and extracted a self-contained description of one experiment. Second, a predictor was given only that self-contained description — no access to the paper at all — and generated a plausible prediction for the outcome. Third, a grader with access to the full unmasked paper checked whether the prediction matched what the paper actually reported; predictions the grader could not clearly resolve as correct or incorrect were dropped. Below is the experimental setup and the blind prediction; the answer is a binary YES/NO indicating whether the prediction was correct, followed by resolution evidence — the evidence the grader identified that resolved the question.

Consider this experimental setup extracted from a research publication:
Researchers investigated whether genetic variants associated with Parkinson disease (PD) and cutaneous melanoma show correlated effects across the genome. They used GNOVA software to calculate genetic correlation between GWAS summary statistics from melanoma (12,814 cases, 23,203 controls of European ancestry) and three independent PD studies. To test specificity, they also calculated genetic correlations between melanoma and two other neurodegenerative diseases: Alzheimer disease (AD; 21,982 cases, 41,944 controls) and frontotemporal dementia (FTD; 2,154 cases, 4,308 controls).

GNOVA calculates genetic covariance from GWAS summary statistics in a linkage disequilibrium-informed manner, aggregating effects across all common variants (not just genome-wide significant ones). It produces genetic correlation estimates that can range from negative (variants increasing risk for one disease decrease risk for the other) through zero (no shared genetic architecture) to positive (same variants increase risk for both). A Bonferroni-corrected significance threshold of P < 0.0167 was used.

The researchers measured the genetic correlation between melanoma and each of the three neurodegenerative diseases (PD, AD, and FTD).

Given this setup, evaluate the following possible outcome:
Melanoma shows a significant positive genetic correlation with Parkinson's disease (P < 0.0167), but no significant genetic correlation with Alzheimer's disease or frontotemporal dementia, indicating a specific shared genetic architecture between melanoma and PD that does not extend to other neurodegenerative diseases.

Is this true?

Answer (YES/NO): YES